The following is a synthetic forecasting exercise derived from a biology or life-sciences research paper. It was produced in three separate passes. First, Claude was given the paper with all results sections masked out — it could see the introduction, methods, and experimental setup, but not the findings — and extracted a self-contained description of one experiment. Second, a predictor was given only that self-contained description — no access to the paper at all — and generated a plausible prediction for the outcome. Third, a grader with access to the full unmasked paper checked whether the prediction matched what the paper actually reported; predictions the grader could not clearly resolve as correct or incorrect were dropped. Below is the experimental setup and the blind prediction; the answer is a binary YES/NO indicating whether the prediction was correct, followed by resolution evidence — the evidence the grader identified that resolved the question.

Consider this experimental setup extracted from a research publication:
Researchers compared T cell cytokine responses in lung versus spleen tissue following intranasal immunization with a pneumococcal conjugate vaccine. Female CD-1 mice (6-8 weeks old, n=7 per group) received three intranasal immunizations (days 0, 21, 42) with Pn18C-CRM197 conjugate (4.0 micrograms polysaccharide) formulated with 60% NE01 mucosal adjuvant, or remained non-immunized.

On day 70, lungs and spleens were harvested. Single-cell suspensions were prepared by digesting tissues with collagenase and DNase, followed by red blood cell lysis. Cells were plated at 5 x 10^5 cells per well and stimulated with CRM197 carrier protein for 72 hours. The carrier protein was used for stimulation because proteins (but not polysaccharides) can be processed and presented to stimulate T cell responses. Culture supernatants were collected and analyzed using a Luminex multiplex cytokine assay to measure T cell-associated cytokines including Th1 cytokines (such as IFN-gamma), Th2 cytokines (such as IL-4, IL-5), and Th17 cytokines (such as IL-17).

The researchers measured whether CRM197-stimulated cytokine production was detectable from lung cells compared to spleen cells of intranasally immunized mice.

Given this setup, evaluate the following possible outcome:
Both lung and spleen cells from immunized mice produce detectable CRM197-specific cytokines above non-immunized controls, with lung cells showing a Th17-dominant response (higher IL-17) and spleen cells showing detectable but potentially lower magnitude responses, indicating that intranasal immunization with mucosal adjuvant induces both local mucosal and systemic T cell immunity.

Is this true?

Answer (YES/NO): NO